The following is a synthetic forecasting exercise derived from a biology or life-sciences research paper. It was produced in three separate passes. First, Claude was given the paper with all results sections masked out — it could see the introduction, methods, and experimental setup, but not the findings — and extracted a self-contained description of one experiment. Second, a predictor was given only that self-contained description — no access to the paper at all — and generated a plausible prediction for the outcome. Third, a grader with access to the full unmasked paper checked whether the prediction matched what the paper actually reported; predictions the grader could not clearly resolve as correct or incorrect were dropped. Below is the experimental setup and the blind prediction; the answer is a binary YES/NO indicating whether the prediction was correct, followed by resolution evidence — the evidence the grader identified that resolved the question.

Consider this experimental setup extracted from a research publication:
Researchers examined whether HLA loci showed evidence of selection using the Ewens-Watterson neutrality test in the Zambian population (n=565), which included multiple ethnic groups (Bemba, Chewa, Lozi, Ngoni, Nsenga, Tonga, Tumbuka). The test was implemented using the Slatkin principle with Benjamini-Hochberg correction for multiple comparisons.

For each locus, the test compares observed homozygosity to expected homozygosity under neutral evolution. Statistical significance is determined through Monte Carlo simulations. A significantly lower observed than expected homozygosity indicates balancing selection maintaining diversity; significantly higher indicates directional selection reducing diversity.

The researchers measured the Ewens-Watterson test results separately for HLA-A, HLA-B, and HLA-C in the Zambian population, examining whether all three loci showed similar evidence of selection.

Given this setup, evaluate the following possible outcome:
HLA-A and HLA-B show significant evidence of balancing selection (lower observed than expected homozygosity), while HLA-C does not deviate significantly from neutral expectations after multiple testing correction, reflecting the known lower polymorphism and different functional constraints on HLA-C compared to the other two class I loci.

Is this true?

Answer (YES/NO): NO